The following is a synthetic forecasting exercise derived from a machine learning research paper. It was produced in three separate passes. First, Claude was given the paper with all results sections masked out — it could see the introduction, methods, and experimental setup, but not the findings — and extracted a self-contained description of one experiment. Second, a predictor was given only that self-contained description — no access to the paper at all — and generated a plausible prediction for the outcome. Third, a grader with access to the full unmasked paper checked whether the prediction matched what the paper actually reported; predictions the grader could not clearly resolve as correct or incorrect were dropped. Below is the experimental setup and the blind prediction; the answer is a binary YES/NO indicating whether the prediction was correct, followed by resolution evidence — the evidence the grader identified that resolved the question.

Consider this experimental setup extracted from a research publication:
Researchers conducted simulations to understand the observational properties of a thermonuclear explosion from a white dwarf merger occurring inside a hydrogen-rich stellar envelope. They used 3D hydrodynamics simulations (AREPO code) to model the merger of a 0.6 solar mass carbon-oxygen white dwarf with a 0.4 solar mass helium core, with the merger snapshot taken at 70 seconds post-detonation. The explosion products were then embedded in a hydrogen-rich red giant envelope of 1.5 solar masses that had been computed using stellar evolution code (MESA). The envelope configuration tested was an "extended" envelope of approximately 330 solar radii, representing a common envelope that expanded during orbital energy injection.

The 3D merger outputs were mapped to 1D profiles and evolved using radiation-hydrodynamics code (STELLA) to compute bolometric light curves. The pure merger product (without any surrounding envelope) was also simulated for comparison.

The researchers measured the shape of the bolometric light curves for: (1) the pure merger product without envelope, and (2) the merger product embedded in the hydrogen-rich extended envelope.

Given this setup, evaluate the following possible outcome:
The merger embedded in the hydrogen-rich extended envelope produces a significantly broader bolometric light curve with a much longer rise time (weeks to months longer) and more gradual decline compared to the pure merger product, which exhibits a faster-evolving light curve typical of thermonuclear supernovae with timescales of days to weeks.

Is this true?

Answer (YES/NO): NO